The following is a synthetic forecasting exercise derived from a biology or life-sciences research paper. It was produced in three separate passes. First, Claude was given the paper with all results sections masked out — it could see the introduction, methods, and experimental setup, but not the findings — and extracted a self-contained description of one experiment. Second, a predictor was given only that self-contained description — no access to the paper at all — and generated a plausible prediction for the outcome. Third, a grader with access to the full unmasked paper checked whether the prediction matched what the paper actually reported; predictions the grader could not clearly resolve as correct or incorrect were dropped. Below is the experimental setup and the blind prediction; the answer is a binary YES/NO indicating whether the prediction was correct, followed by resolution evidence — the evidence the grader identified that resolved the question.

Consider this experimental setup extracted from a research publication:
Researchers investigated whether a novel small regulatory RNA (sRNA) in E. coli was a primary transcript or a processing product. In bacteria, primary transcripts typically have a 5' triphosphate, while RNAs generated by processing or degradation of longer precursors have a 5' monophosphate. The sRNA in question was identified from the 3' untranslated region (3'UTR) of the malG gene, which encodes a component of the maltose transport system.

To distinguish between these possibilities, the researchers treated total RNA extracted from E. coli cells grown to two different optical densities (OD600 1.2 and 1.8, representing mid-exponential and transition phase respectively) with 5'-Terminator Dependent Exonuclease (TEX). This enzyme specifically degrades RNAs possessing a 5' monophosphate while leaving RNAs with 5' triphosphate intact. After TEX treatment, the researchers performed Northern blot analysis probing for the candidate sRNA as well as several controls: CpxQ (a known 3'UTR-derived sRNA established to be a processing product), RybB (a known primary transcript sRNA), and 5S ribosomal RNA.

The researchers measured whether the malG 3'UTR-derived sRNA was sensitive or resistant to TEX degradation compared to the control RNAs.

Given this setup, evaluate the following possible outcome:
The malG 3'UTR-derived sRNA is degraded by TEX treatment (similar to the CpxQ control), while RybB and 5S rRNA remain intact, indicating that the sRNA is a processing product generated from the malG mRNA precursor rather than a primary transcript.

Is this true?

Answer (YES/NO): YES